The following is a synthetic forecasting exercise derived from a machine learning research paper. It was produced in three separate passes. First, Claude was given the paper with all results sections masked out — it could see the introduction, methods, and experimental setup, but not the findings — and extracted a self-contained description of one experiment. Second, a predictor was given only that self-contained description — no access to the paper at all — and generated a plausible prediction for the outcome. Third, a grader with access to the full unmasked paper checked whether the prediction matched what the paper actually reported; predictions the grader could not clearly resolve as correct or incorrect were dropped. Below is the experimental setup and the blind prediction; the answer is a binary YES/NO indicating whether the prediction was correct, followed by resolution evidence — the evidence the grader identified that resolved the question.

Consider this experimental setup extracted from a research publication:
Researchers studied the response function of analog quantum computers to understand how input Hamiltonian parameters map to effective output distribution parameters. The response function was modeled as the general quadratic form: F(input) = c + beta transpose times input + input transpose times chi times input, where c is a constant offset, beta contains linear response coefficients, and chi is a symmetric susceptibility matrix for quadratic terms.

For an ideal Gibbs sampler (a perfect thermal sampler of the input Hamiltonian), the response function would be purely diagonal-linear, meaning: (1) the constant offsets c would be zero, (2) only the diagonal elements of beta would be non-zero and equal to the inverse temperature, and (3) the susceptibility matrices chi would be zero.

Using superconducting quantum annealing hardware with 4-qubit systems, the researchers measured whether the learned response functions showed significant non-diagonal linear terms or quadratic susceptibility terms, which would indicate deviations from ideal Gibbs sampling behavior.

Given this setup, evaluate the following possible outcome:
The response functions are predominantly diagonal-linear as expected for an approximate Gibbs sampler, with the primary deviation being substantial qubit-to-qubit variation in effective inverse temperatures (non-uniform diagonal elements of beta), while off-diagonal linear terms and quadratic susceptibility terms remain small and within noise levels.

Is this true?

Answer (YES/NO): NO